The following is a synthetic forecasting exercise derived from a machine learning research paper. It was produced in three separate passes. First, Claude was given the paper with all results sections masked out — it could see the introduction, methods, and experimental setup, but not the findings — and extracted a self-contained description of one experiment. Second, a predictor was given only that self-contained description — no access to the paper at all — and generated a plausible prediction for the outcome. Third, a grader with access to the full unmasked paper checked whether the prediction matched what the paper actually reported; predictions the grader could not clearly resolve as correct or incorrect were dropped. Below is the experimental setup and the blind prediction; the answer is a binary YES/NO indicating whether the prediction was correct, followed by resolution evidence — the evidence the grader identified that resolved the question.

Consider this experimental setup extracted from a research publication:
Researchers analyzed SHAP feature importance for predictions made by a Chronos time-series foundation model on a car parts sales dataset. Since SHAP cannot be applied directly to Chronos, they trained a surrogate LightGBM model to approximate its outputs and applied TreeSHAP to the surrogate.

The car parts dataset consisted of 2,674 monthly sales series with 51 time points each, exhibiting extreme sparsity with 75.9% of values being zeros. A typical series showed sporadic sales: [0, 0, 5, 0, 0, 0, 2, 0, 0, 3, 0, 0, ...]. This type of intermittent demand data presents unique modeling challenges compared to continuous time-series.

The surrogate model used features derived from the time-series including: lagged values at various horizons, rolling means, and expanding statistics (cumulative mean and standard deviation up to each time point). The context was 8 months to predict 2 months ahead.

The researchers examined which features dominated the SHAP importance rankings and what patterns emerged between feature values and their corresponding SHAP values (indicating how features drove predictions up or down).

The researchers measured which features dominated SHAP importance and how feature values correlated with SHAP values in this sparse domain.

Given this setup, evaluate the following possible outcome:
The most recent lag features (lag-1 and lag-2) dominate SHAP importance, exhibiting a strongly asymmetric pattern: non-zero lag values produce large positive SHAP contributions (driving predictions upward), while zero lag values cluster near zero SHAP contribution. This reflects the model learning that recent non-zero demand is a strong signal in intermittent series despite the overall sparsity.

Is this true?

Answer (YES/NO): NO